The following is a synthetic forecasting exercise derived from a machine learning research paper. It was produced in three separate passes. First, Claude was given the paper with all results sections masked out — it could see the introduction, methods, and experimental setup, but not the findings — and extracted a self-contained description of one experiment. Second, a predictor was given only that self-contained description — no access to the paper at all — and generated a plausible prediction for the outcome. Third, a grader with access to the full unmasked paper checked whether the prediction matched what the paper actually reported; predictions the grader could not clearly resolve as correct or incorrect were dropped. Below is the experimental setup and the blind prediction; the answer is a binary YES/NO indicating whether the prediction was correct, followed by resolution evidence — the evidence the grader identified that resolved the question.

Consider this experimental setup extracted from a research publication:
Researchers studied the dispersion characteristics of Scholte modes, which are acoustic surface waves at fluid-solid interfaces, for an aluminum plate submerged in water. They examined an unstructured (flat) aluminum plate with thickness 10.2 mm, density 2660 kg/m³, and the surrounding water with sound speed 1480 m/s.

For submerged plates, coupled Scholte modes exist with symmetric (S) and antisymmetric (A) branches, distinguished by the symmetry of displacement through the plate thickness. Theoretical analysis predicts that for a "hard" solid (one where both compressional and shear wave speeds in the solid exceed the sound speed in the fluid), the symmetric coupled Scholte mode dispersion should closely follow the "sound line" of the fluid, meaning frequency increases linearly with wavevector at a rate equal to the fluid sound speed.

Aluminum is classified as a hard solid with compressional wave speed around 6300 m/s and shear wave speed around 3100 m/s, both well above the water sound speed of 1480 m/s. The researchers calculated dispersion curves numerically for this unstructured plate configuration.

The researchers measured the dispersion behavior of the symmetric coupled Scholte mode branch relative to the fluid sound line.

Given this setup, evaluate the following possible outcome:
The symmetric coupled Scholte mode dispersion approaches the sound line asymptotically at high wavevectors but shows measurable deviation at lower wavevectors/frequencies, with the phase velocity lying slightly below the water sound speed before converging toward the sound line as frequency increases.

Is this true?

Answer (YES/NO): NO